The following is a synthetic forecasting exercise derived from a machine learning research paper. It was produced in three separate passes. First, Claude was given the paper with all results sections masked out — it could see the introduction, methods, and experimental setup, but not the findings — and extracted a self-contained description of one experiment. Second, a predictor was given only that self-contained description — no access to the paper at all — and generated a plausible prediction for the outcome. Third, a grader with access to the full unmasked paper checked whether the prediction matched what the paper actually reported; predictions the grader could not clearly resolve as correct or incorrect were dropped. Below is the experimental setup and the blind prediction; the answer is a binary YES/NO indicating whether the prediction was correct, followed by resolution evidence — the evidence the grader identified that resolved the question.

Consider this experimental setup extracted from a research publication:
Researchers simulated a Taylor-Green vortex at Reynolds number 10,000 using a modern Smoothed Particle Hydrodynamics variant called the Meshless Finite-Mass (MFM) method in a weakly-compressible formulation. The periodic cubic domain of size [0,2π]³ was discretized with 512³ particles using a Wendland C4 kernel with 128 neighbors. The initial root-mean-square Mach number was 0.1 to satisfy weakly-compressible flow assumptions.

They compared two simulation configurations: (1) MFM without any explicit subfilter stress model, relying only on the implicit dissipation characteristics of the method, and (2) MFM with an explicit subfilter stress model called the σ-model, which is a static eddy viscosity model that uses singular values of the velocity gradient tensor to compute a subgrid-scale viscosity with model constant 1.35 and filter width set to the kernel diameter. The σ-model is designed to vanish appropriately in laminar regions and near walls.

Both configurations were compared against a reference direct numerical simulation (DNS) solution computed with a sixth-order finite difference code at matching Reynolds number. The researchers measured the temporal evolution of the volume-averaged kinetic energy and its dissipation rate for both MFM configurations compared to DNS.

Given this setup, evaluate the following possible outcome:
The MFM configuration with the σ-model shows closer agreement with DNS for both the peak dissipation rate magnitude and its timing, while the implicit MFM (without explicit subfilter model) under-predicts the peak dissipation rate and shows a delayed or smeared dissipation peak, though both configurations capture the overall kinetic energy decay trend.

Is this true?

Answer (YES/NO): NO